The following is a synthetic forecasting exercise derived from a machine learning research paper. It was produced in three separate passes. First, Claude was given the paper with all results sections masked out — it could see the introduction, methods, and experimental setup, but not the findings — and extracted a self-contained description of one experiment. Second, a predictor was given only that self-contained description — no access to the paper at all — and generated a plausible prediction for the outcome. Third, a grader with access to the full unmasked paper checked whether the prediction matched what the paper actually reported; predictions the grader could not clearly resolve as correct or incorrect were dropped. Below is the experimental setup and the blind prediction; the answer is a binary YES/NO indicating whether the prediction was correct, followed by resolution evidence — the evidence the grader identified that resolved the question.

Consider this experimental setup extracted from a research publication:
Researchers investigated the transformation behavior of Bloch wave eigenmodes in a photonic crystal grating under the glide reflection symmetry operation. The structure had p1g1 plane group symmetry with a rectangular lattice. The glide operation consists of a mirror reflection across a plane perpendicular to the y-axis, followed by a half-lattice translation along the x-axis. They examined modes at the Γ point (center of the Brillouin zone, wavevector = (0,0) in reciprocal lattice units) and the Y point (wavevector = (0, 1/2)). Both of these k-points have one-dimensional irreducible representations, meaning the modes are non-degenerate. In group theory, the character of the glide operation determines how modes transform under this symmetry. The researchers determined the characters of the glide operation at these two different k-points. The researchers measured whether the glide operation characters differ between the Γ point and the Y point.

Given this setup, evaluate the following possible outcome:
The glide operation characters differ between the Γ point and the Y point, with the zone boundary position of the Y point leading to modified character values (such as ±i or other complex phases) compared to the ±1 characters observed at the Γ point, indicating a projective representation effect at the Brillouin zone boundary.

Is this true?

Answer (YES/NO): NO